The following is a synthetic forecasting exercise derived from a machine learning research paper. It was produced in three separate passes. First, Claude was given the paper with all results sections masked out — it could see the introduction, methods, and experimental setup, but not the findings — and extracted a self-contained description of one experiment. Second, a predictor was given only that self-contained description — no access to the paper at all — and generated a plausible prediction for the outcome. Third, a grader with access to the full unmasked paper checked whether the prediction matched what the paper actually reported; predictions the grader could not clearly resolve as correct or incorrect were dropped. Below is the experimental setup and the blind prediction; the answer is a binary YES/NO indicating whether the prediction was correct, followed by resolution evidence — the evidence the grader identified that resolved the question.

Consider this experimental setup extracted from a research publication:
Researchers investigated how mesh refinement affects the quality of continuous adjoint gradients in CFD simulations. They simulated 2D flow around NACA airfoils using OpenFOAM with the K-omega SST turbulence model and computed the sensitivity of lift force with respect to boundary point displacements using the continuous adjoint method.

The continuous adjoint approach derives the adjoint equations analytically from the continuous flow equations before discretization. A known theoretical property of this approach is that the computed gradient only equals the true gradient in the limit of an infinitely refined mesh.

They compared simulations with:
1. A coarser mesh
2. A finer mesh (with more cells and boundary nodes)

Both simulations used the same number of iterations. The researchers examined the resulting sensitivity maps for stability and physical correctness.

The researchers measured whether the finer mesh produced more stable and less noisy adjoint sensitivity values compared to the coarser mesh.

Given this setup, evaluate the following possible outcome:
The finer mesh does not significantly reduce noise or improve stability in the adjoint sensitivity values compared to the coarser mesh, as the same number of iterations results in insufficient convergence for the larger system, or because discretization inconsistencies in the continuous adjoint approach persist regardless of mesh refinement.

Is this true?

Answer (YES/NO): NO